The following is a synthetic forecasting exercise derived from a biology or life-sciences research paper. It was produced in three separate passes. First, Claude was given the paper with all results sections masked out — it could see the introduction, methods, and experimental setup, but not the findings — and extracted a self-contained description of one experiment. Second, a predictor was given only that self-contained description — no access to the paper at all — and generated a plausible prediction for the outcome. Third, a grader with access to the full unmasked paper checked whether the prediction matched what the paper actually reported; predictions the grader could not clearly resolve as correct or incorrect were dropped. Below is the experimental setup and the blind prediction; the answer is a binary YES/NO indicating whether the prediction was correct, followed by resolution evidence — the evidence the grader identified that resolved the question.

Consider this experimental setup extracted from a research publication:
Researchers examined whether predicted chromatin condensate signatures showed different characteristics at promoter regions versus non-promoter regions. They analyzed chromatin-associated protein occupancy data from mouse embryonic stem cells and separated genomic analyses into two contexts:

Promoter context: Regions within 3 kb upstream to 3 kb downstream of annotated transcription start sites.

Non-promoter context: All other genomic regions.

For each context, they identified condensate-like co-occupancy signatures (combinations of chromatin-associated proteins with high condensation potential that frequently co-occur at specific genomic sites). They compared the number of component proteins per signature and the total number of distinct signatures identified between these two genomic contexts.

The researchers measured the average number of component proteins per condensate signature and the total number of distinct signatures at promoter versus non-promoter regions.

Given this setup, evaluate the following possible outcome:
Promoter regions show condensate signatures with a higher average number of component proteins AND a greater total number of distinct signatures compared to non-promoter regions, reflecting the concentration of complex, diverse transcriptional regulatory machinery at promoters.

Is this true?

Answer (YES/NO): NO